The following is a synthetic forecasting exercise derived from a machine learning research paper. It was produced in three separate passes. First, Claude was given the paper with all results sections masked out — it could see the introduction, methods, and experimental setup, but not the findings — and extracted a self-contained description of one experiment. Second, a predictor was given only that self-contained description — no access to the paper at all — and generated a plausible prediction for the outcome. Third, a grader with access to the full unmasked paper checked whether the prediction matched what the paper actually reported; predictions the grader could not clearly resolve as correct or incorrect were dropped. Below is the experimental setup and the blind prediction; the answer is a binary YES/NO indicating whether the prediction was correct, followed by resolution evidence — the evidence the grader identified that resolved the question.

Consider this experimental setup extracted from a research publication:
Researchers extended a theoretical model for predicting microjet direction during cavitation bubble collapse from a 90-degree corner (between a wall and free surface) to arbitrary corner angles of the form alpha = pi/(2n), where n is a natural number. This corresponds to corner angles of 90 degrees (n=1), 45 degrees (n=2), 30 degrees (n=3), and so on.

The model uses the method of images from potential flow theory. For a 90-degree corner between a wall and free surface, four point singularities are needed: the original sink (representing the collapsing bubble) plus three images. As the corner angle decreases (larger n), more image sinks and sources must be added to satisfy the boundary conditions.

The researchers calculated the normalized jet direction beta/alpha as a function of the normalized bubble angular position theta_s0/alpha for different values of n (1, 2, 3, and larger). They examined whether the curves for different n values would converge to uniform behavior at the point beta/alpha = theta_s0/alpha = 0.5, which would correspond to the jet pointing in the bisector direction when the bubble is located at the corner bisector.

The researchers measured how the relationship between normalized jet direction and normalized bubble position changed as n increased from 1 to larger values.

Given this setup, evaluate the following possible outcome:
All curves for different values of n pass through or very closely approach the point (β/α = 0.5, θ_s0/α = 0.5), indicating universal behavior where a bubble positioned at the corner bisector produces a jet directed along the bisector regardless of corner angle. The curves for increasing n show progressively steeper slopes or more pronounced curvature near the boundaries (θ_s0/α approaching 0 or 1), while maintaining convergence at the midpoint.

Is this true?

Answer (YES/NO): NO